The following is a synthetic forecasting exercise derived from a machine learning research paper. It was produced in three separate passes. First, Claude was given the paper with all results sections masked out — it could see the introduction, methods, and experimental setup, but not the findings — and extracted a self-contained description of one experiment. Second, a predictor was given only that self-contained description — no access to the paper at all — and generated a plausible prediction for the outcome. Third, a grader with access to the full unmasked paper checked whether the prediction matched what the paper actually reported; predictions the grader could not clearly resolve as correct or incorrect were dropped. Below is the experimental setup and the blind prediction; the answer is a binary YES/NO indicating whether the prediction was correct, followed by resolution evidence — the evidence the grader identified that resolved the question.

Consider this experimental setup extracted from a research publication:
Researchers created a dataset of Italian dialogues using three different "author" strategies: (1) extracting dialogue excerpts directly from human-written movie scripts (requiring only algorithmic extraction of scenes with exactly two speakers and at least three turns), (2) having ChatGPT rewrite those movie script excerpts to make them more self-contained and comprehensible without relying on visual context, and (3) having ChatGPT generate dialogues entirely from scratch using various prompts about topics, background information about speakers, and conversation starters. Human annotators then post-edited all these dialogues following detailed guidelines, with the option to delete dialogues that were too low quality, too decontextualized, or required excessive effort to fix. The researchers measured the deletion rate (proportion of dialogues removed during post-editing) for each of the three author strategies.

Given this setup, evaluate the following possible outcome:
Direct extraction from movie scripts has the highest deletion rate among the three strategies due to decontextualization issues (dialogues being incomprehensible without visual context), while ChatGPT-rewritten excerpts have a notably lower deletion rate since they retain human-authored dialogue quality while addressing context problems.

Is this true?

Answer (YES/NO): YES